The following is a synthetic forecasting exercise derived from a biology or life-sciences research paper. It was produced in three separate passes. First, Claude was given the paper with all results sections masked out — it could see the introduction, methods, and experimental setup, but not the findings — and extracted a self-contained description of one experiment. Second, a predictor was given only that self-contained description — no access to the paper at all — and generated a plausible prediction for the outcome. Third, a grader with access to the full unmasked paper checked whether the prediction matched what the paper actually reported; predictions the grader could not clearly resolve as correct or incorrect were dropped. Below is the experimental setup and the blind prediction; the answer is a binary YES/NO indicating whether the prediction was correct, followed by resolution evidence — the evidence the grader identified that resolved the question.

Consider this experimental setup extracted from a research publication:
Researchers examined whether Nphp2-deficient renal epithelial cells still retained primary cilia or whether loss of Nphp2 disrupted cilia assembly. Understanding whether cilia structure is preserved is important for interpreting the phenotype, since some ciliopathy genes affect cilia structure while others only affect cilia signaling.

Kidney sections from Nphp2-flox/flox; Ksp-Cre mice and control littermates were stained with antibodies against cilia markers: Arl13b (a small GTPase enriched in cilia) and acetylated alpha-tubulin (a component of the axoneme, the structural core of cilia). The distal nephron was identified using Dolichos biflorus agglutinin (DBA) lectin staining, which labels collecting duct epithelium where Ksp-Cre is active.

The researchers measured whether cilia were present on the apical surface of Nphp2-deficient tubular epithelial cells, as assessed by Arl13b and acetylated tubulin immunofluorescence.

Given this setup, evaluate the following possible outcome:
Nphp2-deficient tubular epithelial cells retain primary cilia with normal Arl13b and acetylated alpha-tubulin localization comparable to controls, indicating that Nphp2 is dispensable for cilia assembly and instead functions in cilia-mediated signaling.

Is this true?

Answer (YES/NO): YES